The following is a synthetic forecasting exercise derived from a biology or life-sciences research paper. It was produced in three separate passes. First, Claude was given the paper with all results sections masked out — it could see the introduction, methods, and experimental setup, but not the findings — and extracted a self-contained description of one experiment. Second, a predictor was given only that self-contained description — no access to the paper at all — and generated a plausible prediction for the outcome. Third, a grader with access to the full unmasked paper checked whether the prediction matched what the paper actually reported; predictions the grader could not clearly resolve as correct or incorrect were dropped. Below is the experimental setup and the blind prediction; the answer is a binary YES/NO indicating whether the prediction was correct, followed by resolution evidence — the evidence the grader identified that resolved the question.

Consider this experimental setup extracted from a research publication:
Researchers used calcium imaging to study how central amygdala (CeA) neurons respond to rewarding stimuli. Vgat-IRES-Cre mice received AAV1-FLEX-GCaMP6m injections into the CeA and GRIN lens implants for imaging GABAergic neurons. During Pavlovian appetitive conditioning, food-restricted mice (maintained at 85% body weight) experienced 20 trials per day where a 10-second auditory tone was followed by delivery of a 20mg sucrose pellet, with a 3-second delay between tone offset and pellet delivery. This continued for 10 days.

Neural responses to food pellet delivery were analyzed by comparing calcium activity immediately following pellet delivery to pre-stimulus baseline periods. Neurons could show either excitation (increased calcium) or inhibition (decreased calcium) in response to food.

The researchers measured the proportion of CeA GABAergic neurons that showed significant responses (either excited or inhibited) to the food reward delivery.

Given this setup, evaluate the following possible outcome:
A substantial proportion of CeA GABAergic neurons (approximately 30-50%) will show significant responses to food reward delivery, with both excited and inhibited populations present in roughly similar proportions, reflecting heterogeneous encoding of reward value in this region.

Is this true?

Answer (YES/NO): NO